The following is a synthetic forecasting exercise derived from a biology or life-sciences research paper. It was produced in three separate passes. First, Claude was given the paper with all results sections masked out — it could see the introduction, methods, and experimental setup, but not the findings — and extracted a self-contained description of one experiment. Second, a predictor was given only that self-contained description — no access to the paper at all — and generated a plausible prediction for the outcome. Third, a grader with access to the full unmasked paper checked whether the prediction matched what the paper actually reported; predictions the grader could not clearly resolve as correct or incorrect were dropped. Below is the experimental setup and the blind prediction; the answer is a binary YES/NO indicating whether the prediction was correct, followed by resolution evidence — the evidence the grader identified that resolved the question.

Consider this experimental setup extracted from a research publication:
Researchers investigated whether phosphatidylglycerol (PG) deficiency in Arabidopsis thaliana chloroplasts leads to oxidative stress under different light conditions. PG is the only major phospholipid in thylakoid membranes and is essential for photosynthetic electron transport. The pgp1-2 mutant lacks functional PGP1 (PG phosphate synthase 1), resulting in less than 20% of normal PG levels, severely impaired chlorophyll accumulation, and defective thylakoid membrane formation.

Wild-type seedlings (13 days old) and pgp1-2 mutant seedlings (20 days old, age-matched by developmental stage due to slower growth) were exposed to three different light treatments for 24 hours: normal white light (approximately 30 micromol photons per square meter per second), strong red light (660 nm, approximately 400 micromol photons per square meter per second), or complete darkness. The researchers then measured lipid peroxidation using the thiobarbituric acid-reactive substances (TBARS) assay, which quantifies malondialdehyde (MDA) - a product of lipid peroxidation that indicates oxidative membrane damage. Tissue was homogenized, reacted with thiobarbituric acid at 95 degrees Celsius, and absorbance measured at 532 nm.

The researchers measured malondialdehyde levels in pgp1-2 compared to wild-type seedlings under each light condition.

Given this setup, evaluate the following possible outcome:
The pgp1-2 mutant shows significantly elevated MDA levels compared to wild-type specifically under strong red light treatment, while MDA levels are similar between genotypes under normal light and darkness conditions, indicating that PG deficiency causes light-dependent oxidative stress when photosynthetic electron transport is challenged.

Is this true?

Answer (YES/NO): NO